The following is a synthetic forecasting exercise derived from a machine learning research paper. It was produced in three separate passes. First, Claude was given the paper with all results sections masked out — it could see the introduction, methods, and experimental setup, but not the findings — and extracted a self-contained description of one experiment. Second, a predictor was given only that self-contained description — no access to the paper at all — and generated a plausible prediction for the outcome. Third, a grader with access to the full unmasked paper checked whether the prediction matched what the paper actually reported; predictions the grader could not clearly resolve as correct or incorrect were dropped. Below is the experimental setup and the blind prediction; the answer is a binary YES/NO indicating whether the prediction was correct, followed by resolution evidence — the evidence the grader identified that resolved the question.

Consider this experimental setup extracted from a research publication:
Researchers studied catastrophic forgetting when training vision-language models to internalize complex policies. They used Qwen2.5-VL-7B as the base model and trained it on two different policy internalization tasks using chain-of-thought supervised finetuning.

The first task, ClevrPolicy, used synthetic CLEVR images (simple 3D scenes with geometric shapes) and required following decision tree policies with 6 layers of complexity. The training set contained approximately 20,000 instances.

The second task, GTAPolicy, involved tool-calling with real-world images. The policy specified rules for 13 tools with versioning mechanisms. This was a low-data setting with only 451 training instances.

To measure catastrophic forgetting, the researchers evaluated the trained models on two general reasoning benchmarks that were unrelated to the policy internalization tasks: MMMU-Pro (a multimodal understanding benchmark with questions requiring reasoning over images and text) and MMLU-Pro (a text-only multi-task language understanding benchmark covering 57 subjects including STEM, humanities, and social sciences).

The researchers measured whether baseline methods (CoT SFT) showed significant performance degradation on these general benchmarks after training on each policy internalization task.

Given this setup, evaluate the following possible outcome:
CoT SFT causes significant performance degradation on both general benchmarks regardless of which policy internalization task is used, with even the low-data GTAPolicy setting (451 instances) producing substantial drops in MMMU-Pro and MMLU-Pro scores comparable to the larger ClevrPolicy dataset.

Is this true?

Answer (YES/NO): NO